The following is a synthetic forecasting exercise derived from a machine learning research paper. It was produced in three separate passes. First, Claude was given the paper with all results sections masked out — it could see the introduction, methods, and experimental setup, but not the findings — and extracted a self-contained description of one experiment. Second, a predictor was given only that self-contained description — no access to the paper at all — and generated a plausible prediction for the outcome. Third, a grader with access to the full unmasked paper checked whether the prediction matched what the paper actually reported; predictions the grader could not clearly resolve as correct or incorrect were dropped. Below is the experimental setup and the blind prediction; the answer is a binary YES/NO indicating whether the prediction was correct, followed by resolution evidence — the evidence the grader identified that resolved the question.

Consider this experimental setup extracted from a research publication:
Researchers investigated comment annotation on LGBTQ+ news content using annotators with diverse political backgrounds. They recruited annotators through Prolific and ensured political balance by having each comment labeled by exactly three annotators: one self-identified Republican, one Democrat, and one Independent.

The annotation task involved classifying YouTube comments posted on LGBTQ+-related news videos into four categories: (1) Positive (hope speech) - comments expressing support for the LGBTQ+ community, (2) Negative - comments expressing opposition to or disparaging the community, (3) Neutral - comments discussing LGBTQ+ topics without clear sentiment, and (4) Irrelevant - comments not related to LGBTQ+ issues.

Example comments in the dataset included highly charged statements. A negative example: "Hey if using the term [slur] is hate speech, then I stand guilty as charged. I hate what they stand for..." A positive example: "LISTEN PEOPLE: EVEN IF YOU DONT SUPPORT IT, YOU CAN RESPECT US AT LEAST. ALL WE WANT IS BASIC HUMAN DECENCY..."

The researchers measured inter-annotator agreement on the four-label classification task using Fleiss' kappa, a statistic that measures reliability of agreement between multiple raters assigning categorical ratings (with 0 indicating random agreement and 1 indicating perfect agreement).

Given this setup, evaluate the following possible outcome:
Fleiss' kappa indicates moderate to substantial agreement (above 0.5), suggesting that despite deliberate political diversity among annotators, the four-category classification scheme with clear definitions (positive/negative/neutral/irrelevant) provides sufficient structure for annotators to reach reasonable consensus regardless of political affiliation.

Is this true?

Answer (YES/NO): NO